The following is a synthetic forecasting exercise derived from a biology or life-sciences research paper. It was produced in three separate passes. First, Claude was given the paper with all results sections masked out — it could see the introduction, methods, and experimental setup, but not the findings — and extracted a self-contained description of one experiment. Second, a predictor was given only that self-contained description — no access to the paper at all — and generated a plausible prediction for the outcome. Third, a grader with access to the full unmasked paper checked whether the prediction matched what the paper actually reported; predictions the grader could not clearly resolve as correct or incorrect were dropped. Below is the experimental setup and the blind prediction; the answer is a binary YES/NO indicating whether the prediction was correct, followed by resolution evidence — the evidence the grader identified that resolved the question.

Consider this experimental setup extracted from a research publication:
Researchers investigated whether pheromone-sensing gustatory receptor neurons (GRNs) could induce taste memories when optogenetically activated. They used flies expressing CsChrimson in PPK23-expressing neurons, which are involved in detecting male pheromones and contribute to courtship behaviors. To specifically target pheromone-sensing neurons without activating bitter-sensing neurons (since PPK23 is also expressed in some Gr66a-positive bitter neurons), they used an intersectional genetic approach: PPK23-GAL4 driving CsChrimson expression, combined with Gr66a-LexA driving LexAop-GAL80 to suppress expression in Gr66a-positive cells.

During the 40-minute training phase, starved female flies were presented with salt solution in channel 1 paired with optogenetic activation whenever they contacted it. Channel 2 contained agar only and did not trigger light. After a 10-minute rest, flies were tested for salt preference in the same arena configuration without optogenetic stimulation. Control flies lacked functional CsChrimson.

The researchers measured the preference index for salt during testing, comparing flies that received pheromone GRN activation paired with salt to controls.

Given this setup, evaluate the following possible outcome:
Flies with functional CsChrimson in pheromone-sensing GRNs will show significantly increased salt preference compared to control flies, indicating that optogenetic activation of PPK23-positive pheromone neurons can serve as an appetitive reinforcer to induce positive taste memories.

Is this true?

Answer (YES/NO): NO